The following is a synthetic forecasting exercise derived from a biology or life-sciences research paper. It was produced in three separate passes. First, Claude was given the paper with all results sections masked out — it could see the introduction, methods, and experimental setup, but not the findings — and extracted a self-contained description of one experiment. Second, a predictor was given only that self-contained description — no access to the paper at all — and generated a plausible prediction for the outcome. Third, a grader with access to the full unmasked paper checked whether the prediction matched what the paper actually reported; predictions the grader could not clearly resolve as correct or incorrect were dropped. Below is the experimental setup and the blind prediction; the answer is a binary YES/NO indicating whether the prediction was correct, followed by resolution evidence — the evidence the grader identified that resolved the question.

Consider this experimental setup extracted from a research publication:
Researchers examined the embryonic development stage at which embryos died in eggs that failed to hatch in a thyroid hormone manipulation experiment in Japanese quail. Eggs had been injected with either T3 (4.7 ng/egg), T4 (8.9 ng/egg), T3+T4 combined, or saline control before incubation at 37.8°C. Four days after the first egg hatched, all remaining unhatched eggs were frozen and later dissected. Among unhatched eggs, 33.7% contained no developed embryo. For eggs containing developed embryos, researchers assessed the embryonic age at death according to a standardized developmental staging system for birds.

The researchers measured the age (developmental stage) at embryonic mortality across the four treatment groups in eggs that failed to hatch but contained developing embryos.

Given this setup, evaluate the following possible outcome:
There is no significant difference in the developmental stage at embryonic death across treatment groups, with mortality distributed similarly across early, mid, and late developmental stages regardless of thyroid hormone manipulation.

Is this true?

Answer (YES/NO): YES